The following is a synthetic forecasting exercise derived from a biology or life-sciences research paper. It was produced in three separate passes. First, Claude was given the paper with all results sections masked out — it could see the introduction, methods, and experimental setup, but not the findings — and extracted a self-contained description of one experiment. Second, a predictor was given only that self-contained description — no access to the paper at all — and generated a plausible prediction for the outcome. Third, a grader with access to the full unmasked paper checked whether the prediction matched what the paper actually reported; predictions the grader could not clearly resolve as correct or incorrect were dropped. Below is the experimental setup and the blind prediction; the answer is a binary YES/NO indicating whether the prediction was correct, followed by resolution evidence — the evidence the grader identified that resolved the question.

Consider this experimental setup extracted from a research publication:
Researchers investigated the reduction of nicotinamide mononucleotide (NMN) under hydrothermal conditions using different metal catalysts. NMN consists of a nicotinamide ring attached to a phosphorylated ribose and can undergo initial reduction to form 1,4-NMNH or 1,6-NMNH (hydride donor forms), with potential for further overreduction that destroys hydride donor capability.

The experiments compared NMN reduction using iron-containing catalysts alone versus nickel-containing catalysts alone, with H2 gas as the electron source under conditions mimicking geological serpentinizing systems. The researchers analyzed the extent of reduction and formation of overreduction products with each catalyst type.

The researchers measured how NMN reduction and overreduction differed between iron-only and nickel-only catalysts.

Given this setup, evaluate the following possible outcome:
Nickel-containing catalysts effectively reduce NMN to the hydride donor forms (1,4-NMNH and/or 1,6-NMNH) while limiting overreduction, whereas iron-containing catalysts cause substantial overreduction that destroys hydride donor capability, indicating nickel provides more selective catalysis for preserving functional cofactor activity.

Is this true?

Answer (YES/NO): NO